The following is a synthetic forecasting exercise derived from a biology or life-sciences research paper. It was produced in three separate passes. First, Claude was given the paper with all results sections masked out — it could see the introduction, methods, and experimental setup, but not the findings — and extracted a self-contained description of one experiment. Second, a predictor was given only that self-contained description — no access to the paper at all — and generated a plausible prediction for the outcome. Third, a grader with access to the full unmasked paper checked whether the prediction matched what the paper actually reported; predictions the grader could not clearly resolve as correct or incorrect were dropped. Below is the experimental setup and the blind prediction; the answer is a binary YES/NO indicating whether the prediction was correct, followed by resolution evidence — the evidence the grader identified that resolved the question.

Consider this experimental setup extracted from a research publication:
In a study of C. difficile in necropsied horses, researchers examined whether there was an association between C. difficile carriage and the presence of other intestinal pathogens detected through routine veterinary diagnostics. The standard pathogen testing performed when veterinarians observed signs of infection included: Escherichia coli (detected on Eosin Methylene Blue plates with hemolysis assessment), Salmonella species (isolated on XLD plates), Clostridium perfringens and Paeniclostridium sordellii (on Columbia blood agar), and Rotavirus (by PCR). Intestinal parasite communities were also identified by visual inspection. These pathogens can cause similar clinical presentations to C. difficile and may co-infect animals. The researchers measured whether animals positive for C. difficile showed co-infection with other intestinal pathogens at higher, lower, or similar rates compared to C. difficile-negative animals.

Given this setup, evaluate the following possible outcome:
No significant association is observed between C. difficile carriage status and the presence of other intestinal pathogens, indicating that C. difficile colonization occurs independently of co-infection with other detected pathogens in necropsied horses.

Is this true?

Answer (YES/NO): NO